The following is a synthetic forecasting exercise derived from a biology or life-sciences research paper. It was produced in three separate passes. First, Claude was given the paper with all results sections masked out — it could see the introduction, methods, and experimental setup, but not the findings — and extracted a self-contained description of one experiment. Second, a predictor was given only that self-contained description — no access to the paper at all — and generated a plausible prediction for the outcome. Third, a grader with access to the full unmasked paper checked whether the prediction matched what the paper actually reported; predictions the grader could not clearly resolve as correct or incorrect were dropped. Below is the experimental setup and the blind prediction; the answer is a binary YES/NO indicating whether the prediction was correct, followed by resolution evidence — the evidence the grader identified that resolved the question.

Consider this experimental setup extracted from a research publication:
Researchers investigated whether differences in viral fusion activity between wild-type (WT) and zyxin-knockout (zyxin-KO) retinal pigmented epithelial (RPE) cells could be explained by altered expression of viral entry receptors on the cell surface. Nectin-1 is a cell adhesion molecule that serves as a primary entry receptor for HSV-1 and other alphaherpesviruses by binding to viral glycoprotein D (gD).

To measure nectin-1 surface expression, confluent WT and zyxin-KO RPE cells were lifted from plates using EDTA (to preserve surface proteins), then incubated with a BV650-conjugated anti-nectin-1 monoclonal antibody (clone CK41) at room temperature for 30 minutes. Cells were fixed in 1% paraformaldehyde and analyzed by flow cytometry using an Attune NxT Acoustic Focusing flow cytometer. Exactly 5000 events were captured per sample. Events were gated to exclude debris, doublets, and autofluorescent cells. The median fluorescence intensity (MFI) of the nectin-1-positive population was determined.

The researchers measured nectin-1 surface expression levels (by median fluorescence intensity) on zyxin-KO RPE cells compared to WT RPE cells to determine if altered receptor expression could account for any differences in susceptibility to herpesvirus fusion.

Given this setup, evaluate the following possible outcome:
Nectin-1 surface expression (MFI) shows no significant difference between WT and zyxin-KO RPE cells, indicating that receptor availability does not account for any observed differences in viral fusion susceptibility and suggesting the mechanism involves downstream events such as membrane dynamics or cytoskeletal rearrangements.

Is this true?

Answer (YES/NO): NO